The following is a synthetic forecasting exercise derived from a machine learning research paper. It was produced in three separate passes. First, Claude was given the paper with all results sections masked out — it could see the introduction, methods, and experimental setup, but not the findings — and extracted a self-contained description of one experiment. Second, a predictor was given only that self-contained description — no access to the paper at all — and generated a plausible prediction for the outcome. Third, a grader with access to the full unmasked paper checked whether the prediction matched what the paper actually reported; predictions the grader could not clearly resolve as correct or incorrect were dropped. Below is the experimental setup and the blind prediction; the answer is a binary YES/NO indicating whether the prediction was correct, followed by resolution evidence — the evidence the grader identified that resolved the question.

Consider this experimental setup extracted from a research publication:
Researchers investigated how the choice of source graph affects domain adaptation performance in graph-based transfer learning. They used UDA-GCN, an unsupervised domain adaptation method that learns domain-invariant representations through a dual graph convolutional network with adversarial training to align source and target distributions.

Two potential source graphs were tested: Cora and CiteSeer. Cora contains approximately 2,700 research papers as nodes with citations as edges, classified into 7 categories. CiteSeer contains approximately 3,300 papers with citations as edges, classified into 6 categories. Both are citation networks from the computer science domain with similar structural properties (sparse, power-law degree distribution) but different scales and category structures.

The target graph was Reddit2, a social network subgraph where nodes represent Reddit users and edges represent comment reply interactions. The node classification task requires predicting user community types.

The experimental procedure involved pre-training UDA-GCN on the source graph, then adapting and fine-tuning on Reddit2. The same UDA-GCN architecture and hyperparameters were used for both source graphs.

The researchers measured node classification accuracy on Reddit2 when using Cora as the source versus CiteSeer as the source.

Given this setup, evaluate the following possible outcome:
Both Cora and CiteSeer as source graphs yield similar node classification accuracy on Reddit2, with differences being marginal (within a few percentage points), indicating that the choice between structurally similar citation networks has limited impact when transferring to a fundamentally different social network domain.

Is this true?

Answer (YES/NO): NO